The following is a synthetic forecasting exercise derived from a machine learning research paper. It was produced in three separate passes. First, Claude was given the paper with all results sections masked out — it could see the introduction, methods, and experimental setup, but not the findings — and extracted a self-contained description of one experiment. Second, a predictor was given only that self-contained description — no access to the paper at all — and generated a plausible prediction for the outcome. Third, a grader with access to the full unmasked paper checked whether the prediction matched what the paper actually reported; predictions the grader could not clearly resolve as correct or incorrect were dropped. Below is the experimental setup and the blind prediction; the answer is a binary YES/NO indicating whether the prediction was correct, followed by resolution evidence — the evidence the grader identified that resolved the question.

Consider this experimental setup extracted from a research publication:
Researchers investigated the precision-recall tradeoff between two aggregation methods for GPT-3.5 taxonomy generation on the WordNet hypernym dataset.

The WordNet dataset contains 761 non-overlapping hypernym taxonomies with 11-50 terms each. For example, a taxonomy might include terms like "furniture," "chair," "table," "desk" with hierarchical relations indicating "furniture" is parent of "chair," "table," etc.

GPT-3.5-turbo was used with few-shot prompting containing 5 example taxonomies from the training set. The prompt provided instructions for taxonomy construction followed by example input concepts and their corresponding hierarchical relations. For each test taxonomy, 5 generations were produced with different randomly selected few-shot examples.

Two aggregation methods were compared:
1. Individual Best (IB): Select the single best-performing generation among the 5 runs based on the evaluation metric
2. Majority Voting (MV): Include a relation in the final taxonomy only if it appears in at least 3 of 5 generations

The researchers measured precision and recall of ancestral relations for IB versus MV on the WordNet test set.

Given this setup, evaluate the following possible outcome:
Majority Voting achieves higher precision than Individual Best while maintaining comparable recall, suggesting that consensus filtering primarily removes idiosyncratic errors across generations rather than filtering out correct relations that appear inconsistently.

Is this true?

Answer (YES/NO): NO